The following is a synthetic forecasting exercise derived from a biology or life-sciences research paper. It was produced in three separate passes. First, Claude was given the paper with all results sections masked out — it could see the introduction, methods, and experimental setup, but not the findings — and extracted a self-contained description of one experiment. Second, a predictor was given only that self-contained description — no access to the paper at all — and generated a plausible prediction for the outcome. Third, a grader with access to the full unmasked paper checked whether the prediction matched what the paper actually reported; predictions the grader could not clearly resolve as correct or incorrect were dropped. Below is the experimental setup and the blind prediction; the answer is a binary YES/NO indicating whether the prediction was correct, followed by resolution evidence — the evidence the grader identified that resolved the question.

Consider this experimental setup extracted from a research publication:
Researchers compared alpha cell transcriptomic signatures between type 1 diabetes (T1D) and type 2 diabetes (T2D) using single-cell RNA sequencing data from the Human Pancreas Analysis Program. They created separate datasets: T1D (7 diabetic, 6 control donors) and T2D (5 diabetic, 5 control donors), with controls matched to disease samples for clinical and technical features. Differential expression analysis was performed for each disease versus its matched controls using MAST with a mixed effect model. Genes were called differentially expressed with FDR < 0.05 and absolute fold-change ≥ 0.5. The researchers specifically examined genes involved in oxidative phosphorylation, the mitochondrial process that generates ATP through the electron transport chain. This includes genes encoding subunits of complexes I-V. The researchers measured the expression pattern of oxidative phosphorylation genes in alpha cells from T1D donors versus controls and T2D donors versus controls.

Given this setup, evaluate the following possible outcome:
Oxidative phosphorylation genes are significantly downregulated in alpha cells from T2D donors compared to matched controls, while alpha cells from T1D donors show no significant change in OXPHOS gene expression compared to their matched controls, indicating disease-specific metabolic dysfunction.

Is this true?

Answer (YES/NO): NO